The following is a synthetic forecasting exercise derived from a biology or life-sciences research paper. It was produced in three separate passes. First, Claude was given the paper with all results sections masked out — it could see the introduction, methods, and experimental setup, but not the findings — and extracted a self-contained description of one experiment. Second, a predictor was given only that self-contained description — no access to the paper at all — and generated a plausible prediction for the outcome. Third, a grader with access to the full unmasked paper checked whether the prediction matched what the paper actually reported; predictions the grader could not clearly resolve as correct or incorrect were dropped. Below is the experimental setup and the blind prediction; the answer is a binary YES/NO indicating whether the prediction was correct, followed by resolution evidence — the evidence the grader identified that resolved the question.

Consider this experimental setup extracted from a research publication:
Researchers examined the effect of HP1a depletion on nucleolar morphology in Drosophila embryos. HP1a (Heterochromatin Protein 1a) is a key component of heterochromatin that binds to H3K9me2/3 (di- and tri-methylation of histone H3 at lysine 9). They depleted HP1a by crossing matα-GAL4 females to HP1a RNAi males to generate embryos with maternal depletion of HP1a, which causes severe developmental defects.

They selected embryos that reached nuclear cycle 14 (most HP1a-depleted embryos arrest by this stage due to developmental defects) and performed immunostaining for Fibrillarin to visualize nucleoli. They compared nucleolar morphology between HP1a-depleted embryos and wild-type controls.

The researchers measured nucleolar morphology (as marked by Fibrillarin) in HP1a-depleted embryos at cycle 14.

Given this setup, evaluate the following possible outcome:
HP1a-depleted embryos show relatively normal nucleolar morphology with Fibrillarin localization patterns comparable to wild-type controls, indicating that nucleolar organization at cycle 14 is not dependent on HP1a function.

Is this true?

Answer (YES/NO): NO